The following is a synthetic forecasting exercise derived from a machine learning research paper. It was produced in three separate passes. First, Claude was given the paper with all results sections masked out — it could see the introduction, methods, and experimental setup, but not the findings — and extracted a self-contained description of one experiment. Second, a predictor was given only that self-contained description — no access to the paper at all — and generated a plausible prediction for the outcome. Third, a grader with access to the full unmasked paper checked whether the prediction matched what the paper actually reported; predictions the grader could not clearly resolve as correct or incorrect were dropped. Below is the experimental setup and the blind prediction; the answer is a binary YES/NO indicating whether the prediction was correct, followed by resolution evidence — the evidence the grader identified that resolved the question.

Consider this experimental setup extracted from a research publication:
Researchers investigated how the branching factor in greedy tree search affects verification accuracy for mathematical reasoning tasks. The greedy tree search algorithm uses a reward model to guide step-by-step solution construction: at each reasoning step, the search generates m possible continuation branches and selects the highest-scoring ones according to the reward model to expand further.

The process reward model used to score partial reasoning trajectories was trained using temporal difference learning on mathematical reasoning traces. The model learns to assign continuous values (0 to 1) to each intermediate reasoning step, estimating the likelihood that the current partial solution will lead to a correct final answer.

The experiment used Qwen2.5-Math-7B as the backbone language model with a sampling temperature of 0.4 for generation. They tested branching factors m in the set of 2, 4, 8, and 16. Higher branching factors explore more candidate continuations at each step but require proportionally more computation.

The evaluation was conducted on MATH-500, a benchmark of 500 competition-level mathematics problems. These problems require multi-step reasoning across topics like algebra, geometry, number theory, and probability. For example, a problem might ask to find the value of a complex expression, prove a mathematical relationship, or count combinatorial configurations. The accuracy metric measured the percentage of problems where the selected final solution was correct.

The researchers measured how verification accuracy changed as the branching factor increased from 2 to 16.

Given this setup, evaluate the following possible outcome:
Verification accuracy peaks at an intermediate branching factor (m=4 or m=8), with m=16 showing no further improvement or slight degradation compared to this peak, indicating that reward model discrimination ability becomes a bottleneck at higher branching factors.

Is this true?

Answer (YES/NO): NO